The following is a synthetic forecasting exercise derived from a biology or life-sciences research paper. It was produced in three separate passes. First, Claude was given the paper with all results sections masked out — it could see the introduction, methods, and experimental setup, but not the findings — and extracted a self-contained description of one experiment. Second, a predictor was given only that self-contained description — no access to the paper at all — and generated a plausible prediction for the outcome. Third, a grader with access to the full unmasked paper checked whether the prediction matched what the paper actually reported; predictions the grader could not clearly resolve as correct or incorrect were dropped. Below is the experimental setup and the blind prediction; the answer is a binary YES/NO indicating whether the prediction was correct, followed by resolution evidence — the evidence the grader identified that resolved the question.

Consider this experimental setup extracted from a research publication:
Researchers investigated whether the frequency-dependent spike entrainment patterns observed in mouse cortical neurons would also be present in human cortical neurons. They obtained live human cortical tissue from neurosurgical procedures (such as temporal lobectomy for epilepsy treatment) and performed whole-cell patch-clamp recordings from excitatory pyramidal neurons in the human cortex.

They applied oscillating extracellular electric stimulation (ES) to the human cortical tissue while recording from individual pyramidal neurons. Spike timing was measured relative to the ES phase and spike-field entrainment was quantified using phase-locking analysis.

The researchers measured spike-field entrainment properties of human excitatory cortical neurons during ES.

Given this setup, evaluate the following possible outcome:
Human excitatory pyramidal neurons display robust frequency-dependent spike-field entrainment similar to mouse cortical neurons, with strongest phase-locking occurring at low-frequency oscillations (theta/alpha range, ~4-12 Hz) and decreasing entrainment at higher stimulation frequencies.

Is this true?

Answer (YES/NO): NO